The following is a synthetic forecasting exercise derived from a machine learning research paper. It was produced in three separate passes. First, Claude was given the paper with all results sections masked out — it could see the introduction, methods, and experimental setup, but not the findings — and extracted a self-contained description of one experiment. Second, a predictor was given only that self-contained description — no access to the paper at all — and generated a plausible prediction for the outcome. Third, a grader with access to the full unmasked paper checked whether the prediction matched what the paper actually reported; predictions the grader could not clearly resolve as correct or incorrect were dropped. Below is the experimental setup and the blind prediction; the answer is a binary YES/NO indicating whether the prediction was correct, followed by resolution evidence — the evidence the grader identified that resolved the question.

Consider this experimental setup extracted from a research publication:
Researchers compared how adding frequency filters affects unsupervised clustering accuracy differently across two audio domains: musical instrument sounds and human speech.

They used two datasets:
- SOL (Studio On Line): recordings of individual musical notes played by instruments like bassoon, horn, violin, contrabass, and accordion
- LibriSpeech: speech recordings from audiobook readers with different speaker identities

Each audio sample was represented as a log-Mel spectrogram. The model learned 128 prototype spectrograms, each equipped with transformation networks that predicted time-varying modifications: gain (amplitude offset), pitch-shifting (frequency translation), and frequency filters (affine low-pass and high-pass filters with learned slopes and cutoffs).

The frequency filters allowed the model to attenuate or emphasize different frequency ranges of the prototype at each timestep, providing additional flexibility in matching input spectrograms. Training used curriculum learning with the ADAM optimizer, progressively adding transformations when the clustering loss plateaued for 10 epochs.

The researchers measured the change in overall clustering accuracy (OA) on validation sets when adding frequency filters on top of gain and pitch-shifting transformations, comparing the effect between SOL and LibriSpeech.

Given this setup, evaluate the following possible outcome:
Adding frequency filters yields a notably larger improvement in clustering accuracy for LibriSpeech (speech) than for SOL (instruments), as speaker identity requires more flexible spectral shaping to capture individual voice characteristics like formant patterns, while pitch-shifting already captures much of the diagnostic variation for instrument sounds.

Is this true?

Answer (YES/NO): YES